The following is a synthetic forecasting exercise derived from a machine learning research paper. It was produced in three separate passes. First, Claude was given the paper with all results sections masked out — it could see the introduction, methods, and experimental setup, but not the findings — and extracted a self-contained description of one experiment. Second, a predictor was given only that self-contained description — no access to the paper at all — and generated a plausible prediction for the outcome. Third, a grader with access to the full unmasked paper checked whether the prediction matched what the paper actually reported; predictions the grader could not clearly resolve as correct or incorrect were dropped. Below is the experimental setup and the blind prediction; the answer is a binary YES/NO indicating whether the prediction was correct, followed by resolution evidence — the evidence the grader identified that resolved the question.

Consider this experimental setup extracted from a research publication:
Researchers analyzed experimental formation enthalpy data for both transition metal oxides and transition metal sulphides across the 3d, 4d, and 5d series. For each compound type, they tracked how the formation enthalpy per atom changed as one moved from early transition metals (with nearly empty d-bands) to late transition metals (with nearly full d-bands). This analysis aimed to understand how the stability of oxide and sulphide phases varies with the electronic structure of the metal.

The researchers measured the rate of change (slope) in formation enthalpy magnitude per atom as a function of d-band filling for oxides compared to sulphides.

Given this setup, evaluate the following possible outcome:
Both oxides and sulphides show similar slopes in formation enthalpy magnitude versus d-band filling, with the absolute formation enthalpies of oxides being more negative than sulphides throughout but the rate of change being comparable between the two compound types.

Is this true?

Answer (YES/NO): NO